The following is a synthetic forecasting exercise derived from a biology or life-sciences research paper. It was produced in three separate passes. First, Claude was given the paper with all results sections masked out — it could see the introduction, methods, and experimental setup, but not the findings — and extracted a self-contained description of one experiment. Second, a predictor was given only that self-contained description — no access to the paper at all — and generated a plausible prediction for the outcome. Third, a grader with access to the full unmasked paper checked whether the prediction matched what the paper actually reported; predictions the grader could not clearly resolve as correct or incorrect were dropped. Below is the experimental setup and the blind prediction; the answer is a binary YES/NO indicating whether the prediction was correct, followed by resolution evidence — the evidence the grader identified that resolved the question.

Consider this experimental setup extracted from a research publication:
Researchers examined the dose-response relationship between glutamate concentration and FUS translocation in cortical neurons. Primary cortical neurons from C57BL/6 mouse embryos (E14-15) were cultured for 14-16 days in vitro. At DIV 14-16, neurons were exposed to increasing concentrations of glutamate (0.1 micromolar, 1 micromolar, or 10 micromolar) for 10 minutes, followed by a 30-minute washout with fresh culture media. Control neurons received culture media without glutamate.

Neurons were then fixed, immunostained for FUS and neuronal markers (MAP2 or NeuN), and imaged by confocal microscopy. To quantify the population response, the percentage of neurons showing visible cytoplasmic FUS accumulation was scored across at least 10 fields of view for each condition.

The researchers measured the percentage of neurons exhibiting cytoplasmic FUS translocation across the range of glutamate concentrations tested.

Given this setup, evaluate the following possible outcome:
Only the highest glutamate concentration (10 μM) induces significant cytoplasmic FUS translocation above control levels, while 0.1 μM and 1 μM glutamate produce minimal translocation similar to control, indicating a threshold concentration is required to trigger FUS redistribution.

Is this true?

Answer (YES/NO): YES